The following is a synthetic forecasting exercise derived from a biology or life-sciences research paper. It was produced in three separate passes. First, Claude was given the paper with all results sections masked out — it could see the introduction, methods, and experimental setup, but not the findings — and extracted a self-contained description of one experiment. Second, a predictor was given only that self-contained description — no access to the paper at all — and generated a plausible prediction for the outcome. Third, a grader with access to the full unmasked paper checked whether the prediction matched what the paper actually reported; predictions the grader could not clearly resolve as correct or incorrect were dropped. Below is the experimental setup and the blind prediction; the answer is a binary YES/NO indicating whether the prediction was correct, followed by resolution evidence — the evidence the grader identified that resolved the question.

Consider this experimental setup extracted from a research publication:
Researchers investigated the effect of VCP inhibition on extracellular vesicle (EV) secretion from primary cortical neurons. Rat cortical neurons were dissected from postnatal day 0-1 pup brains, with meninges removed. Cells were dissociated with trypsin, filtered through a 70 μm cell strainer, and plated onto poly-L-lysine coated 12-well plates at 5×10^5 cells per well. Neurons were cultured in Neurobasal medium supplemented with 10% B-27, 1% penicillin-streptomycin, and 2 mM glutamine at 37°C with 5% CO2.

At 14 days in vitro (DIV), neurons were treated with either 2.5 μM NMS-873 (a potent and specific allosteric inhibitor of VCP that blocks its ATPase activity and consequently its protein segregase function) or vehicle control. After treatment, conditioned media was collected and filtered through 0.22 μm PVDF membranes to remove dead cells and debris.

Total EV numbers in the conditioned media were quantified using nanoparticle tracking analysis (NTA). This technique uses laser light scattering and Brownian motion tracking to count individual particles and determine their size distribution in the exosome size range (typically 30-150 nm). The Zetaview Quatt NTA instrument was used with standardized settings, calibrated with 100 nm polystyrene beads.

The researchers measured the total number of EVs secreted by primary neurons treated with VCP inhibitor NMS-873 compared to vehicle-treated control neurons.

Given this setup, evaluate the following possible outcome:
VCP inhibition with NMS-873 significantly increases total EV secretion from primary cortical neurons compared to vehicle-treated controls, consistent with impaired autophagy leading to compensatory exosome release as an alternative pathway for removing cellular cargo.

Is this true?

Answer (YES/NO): YES